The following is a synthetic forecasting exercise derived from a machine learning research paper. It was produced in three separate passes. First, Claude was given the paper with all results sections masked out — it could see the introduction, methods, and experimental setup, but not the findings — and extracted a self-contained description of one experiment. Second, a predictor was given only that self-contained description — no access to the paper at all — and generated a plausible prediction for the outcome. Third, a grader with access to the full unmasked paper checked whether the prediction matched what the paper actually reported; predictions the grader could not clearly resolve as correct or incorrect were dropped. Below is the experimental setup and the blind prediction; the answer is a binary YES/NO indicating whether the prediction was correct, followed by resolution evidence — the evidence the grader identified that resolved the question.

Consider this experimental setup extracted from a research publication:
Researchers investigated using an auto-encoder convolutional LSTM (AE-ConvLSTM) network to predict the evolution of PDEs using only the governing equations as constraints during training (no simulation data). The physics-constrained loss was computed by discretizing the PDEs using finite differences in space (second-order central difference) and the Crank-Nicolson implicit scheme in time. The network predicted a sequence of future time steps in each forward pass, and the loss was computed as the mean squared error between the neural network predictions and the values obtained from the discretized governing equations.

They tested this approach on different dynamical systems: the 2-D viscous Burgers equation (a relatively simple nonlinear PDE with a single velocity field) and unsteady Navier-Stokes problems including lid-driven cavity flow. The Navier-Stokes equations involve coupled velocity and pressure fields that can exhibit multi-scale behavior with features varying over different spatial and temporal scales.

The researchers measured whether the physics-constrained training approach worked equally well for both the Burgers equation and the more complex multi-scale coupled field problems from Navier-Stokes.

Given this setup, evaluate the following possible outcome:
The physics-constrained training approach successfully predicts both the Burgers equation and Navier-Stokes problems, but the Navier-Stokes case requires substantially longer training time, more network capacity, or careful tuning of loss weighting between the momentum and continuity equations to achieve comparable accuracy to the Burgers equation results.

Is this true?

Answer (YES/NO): NO